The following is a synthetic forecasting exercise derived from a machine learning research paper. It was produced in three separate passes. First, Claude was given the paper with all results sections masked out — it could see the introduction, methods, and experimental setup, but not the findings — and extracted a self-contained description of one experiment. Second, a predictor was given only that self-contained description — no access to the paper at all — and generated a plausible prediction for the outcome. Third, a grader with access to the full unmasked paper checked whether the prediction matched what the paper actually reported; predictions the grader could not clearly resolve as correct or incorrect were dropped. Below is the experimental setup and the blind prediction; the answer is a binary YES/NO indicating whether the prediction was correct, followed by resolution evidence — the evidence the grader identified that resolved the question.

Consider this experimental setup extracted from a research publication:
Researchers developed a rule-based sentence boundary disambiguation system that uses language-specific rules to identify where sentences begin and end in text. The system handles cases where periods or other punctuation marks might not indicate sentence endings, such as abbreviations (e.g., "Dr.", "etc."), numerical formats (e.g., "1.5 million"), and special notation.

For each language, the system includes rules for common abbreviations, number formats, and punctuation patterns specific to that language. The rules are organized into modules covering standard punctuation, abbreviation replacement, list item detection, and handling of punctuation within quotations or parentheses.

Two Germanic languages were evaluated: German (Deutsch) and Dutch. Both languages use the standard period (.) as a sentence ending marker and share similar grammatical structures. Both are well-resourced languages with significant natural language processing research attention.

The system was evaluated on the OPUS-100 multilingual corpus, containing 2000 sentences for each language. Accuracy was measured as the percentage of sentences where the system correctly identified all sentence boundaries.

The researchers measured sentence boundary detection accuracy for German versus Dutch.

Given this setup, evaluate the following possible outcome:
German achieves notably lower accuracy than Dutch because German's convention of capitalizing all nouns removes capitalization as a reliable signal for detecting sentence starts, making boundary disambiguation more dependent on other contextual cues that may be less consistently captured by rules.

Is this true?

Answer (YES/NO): YES